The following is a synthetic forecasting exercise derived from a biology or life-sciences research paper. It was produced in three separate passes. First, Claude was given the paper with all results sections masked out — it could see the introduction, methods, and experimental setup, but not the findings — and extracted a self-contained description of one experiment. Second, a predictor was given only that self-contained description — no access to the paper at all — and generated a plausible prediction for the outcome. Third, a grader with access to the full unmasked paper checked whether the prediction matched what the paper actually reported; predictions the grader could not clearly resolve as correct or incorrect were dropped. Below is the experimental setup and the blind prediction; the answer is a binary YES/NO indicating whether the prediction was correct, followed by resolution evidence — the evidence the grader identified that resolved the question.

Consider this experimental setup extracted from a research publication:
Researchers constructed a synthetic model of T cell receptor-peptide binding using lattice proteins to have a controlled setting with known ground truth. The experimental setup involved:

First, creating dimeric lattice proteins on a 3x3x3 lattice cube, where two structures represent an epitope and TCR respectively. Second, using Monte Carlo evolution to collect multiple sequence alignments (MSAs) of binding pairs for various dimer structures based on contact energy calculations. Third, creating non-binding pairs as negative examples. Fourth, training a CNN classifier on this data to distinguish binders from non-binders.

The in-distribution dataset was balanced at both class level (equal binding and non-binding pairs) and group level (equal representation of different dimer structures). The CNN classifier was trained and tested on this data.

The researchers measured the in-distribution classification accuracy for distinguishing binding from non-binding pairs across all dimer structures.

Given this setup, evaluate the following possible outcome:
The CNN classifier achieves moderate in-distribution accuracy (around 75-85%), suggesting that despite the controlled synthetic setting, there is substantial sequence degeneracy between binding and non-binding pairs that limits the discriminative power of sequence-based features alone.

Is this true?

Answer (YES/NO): NO